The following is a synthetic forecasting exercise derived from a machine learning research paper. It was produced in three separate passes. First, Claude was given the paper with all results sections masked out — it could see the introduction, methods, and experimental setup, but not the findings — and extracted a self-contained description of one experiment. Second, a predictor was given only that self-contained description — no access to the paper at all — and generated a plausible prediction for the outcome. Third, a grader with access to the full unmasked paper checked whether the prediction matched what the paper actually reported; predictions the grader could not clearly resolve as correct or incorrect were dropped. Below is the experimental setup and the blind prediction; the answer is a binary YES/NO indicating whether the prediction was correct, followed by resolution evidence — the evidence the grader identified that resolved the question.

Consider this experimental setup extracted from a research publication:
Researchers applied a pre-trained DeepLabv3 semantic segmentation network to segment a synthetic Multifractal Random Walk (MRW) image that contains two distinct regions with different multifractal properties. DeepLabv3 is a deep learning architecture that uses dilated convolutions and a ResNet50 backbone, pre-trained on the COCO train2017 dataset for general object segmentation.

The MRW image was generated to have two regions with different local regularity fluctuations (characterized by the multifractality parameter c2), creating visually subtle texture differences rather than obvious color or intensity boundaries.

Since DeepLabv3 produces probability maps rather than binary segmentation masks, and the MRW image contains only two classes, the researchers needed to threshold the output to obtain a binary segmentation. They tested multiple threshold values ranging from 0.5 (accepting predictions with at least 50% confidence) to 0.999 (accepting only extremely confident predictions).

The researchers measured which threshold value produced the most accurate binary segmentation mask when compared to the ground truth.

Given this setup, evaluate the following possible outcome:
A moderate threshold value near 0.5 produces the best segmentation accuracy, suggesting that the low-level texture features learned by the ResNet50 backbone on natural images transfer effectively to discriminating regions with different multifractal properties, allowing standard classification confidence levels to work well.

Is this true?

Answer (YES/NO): NO